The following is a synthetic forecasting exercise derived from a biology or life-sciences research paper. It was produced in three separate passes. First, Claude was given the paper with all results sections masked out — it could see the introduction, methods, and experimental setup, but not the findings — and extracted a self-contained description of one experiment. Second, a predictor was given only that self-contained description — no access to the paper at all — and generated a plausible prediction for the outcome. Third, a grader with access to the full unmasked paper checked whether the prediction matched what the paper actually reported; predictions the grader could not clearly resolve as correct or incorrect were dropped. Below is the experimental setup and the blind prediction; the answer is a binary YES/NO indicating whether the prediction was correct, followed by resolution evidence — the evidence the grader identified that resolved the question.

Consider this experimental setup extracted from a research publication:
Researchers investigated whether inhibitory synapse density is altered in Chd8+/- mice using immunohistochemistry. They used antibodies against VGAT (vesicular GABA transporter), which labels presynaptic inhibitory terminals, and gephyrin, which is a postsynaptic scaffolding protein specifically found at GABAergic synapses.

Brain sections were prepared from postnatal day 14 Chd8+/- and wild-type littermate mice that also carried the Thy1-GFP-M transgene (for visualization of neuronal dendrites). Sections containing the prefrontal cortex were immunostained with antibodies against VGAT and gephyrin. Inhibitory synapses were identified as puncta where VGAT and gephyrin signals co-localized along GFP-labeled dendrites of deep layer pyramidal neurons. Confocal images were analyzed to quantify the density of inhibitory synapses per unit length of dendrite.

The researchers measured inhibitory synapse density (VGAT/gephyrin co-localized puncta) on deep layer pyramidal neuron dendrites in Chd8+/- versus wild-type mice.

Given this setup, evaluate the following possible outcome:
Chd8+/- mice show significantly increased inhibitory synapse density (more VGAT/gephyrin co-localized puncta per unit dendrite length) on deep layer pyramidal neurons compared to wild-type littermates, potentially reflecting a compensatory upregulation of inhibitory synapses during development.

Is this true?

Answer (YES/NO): NO